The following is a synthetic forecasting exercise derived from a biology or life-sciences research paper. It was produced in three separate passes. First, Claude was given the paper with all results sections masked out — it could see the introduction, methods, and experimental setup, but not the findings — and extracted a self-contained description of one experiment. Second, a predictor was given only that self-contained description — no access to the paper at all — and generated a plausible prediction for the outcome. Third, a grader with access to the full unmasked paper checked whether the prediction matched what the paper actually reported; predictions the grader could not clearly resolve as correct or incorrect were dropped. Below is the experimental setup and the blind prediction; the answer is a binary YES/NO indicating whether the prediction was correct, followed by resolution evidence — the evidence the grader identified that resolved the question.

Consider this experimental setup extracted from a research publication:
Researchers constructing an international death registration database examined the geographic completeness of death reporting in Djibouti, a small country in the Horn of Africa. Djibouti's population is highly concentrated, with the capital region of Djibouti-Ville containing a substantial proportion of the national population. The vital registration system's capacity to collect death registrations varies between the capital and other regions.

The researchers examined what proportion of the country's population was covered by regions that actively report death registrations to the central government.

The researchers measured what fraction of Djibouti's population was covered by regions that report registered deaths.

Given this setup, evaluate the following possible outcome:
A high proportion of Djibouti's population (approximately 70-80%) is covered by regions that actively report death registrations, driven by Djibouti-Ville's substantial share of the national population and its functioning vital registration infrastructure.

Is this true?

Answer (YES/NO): NO